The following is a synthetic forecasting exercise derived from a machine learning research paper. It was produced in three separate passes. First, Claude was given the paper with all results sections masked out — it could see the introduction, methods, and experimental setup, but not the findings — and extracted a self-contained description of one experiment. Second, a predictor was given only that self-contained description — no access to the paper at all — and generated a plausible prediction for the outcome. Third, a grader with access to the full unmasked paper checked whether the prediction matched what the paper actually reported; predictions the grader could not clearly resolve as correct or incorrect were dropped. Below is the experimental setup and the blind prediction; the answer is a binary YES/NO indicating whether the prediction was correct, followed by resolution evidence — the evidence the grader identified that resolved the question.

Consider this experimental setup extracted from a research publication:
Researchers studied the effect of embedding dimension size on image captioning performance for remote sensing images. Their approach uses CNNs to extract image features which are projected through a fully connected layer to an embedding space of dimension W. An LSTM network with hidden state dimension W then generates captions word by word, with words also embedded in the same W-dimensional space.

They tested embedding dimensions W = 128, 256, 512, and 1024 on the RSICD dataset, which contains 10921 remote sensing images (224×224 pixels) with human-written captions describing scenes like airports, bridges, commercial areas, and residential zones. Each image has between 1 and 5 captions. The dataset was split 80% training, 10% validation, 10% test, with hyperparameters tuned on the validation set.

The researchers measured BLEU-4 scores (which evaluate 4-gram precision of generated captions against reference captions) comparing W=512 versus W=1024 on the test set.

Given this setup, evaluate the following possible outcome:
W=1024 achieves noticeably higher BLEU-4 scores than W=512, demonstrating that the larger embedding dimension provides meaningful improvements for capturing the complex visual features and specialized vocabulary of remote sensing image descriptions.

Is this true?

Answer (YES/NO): NO